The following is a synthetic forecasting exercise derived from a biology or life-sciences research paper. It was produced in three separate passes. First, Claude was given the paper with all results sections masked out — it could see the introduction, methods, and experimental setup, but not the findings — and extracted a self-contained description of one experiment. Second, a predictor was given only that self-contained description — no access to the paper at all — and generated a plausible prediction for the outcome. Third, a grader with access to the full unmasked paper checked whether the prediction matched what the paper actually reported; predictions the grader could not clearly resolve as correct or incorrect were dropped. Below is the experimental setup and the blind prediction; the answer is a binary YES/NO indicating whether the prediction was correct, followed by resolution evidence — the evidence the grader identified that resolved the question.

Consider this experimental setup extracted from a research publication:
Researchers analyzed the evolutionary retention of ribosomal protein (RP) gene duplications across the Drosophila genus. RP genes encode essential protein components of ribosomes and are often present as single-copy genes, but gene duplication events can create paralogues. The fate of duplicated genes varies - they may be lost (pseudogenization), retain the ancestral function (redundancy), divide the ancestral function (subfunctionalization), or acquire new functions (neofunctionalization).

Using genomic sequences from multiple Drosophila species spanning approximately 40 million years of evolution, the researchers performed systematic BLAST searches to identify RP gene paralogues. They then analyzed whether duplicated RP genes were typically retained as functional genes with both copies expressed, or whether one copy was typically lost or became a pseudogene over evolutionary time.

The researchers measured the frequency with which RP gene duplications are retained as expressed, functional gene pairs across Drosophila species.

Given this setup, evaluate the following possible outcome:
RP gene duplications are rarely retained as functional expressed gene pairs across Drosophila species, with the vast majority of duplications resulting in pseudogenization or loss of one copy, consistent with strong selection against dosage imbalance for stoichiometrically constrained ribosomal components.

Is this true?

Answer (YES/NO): NO